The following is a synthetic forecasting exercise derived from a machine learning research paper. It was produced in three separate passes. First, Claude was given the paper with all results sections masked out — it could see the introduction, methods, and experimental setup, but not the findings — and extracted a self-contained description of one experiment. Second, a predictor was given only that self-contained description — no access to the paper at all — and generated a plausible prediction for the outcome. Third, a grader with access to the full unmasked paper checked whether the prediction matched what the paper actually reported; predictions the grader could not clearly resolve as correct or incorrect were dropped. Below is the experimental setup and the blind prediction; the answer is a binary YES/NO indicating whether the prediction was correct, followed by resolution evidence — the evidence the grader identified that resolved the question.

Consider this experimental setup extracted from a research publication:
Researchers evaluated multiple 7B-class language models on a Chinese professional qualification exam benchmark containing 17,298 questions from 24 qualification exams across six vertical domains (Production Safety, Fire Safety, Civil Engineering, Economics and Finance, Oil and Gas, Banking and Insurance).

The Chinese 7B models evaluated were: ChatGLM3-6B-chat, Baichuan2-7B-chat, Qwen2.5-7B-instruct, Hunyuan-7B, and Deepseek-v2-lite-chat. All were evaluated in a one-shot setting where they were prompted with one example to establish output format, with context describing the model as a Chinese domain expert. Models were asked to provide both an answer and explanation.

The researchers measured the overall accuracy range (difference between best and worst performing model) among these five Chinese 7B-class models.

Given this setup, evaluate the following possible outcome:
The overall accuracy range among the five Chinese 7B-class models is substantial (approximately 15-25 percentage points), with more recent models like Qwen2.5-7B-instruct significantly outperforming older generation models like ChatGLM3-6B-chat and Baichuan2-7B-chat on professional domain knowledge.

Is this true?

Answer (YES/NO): NO